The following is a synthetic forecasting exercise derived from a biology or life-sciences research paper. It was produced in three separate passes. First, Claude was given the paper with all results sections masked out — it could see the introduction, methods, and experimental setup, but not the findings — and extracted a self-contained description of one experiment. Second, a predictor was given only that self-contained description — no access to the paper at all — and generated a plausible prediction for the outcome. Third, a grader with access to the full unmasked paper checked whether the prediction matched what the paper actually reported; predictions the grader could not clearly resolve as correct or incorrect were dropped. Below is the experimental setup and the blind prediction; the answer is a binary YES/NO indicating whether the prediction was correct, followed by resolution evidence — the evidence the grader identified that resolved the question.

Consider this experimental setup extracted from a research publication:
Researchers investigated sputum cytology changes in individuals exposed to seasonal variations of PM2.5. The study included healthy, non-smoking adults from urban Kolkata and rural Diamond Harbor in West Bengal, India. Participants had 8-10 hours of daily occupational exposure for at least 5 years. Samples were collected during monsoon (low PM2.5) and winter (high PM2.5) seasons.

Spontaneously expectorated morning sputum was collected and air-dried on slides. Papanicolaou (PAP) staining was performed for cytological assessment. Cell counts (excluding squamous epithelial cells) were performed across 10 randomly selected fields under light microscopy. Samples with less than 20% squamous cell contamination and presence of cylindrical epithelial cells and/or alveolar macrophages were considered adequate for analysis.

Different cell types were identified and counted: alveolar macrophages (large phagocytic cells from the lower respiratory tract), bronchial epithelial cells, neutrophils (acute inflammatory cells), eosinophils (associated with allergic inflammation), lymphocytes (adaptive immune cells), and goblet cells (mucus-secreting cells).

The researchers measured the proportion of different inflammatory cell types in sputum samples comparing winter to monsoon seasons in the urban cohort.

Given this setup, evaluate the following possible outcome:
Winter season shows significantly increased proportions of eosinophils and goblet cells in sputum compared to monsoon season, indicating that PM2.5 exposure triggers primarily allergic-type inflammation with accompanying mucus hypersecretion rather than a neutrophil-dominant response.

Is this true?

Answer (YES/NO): NO